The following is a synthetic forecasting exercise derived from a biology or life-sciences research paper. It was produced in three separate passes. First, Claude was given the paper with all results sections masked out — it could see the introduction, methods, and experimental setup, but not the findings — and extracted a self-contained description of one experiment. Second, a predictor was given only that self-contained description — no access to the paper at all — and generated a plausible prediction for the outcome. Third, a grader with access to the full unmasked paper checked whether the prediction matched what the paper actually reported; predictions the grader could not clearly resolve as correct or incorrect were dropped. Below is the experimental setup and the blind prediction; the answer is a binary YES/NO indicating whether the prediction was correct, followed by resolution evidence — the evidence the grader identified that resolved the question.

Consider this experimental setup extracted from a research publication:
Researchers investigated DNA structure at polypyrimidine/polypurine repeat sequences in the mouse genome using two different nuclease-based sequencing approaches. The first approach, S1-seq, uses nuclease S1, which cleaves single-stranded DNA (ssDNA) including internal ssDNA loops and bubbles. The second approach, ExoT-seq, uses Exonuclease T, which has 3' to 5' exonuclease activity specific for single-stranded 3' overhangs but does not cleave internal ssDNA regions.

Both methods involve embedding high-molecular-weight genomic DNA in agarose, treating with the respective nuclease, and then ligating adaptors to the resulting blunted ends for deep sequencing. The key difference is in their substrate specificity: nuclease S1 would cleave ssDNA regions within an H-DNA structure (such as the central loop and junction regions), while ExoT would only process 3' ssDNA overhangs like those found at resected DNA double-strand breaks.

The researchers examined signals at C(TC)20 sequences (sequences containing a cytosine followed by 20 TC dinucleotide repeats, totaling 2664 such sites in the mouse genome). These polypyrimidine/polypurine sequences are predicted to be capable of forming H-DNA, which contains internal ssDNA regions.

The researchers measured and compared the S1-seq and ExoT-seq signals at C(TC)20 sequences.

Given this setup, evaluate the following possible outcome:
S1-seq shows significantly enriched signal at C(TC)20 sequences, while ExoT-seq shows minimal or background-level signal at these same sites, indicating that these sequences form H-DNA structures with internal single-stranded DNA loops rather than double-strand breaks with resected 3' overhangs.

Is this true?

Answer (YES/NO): YES